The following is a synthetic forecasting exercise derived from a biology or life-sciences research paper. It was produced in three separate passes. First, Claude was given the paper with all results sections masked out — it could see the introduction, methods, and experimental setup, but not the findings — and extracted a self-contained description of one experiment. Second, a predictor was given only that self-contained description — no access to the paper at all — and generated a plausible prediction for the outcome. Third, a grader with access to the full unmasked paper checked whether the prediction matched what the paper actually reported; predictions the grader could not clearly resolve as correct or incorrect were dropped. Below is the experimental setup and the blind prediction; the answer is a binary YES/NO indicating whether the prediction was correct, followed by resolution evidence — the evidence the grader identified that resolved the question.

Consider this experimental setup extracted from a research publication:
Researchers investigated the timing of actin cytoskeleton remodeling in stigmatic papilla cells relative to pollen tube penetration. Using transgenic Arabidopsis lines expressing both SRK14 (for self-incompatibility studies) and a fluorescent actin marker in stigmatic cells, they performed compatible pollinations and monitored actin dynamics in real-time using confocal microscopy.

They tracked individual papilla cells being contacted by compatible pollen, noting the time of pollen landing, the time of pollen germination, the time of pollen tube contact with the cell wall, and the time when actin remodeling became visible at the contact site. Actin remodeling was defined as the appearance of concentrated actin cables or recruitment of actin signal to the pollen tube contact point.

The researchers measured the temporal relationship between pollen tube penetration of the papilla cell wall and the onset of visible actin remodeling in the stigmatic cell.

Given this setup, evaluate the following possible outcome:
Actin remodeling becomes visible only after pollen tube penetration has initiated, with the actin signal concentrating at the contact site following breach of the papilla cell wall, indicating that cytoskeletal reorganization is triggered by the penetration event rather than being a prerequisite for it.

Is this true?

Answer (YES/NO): NO